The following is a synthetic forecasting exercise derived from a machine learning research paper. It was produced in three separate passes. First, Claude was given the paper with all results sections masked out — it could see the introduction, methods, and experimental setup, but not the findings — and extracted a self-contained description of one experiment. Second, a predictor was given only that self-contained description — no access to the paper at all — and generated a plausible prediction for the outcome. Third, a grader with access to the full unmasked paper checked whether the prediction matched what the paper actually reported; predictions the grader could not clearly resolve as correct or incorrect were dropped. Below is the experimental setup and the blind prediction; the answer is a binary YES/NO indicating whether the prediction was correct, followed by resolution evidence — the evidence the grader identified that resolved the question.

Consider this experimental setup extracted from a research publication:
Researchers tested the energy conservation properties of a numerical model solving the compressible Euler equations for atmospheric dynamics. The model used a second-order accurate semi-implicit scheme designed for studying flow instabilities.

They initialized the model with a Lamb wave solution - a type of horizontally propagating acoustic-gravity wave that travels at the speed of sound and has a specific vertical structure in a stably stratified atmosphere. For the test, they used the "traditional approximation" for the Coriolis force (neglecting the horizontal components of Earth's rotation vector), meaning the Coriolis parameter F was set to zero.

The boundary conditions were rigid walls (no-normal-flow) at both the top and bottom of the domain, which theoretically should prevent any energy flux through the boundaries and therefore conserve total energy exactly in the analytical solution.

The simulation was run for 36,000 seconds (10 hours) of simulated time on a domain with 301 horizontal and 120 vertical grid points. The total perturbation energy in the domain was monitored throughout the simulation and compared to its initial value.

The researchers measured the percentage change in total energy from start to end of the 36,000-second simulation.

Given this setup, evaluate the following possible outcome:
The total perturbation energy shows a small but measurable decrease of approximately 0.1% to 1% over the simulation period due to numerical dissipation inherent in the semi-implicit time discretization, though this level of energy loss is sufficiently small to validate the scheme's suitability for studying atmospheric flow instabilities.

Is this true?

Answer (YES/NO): NO